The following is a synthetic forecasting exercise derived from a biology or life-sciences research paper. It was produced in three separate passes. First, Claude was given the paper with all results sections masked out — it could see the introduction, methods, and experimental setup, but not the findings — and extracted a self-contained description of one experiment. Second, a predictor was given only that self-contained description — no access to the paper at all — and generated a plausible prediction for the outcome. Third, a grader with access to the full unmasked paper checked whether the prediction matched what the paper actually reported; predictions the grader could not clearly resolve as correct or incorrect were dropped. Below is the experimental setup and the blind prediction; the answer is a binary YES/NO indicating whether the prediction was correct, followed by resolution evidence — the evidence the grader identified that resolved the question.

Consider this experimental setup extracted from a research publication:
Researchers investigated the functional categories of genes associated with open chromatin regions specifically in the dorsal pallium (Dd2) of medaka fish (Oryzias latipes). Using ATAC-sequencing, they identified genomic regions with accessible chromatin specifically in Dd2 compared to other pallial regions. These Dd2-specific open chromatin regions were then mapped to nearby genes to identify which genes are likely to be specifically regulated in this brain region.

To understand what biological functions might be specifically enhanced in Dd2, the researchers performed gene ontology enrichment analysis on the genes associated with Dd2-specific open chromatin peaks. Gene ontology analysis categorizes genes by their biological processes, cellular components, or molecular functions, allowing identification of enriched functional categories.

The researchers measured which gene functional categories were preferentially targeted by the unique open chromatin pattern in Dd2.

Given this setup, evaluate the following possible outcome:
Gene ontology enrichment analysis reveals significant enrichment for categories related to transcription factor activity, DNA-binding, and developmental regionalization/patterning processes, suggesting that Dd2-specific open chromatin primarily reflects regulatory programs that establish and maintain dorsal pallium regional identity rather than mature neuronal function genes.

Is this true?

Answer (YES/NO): NO